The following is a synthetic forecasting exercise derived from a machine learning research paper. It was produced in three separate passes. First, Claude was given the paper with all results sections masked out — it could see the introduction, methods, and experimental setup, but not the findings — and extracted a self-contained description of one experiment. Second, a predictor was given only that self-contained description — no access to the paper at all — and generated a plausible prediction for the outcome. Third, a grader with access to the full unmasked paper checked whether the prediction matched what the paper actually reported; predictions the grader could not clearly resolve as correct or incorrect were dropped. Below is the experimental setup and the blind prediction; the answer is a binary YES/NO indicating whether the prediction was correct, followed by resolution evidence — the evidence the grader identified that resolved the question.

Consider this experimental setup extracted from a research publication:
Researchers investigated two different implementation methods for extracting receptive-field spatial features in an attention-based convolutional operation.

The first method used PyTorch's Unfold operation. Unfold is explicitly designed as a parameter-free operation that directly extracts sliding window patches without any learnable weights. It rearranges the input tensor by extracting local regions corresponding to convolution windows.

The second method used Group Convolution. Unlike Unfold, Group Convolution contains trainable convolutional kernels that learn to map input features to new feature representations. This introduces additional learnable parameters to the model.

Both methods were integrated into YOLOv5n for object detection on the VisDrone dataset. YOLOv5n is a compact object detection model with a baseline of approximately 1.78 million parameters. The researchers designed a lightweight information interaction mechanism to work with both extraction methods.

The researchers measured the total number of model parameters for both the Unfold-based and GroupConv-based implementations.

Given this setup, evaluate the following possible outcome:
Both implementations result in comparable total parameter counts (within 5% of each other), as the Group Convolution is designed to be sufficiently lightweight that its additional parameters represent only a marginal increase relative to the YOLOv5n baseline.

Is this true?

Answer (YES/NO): YES